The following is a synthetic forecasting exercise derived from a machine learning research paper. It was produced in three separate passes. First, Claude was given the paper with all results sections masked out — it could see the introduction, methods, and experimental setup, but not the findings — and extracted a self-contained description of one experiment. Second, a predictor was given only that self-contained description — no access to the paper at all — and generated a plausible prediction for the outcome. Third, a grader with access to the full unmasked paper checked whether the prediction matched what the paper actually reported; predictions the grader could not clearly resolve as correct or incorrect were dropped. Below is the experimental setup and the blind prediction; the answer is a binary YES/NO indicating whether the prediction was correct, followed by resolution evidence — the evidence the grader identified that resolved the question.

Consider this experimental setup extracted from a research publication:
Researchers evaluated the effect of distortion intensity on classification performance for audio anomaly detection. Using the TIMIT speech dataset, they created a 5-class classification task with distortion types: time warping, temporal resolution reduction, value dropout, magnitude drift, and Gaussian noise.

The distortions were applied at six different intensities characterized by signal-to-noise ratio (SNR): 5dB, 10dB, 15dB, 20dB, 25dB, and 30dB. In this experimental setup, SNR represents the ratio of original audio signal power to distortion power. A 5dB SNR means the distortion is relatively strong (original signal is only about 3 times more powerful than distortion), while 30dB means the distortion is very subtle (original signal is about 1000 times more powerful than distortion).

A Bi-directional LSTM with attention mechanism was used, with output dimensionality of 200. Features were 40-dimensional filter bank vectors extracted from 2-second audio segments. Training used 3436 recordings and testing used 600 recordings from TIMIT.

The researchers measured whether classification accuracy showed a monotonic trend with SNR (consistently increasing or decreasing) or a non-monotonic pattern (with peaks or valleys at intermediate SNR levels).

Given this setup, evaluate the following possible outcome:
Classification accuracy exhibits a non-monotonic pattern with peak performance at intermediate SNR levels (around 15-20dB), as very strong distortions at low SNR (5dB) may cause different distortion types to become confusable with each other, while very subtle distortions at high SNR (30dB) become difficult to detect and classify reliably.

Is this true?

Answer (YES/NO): NO